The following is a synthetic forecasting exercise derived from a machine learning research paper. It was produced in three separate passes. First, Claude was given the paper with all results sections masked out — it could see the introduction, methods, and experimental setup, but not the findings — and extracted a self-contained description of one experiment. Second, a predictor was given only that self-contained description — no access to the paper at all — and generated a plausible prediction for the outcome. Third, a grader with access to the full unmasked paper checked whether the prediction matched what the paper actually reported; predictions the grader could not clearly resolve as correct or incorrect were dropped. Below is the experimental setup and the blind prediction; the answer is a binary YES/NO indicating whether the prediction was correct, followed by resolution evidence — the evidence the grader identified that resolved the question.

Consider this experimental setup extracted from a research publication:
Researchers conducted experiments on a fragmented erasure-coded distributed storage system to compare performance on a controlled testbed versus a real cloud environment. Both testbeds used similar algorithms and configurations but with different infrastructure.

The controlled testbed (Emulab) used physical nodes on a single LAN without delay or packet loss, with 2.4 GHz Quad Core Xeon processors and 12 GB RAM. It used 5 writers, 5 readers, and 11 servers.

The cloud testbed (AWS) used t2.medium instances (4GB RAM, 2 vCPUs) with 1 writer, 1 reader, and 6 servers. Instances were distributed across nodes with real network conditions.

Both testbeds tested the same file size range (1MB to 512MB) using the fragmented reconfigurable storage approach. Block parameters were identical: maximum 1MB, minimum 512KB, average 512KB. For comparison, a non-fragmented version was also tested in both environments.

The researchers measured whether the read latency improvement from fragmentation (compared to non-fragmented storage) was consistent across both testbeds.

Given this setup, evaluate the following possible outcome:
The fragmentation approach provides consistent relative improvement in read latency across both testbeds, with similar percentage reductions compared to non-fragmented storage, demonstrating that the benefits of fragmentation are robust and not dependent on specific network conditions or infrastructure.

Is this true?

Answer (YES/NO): NO